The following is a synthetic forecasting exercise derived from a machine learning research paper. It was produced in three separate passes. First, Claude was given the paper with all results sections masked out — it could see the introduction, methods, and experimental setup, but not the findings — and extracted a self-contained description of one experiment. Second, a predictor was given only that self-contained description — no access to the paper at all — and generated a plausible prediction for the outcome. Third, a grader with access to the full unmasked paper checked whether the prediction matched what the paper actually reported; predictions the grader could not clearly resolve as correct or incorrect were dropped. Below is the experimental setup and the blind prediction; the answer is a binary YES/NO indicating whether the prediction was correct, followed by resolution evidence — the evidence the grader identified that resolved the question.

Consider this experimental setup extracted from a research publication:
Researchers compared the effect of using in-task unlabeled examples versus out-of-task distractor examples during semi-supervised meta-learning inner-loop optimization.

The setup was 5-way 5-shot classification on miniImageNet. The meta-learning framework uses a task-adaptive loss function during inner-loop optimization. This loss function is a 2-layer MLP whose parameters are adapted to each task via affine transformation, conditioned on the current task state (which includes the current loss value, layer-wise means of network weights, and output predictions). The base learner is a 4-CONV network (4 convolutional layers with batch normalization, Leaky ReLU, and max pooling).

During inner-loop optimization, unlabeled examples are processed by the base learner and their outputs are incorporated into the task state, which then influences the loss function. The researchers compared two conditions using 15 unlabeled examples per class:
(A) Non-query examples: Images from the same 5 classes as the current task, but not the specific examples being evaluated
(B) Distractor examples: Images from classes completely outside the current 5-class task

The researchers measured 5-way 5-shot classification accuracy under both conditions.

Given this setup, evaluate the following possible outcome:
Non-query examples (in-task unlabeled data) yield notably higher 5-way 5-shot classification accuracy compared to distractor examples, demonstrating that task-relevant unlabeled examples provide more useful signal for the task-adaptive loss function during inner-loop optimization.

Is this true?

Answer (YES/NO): YES